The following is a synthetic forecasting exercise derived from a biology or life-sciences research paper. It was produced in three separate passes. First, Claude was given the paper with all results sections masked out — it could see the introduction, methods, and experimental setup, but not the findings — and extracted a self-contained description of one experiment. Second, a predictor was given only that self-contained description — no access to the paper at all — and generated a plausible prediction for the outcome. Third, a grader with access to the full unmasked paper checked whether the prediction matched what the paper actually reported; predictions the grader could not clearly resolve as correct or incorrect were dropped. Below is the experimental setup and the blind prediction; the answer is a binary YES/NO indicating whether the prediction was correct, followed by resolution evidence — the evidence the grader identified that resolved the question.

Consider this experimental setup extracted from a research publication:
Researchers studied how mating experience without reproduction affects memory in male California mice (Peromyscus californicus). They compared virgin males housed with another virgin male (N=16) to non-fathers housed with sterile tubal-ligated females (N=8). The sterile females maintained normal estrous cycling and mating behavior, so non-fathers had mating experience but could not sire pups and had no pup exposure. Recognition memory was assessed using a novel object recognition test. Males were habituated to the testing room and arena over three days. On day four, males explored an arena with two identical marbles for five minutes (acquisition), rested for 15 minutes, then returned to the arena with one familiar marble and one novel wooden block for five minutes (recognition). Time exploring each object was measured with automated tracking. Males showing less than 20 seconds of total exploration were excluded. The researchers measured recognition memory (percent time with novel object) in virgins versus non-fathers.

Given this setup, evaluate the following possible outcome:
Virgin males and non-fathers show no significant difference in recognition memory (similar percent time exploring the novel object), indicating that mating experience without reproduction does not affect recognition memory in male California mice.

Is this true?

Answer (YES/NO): YES